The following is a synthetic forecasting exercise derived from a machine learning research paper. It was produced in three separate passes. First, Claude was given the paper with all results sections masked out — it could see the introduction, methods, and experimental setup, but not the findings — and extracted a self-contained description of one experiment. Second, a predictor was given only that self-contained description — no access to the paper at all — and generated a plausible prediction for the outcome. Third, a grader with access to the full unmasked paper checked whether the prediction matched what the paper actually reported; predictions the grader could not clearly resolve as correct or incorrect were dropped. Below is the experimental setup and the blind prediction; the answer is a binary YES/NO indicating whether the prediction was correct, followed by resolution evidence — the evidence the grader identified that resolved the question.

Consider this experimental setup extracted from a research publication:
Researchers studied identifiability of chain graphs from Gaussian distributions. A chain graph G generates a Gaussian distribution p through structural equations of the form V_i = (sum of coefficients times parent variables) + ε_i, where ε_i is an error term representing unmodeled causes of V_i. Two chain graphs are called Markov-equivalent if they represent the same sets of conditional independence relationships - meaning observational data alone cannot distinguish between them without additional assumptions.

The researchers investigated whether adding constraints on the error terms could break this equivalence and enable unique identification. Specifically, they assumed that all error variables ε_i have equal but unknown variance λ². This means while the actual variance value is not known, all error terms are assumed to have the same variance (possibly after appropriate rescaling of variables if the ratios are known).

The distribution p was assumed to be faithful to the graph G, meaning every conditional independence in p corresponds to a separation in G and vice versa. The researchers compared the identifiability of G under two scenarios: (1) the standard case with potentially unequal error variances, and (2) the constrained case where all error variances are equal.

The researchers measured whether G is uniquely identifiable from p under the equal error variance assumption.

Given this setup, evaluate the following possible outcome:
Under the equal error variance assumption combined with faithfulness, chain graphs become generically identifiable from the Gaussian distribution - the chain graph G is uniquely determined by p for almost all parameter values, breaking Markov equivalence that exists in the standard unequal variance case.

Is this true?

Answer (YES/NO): YES